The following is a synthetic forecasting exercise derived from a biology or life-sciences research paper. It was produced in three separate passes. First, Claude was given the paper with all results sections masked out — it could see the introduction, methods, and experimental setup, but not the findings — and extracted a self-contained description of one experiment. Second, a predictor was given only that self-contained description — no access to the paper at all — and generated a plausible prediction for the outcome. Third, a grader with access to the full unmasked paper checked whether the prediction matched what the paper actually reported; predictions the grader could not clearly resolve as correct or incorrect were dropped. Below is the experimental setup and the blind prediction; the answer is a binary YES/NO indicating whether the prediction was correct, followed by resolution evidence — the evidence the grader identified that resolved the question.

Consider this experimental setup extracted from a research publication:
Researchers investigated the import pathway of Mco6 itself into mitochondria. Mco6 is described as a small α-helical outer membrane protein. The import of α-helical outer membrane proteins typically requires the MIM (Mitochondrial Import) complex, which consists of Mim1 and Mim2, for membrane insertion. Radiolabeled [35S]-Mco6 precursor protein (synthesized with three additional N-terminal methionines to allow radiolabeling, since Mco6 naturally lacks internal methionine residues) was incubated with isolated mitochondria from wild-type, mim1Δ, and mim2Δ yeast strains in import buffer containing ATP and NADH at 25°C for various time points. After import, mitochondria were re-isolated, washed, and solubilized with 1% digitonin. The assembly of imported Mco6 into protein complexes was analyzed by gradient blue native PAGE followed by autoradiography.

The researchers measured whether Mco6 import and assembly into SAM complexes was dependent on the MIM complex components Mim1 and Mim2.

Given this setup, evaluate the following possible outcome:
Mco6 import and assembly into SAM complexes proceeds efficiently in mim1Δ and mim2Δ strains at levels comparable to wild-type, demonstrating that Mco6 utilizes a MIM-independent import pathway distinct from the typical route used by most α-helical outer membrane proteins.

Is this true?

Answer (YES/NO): NO